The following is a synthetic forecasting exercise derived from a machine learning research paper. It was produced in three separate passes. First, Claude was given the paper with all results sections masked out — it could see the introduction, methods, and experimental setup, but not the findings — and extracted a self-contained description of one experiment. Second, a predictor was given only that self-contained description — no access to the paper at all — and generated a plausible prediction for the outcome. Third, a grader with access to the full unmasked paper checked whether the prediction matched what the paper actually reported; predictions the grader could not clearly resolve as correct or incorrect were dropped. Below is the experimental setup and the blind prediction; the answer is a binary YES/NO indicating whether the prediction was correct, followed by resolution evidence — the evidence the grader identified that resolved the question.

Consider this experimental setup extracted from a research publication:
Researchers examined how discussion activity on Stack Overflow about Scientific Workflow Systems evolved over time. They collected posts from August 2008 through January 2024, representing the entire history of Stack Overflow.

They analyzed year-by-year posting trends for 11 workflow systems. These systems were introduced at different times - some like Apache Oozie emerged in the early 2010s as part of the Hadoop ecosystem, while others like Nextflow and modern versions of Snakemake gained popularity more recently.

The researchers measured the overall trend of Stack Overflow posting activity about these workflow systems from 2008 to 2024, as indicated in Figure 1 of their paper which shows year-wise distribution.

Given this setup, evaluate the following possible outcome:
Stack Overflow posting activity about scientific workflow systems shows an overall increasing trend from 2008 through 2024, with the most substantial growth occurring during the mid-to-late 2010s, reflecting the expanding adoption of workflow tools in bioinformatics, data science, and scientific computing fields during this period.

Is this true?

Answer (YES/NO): NO